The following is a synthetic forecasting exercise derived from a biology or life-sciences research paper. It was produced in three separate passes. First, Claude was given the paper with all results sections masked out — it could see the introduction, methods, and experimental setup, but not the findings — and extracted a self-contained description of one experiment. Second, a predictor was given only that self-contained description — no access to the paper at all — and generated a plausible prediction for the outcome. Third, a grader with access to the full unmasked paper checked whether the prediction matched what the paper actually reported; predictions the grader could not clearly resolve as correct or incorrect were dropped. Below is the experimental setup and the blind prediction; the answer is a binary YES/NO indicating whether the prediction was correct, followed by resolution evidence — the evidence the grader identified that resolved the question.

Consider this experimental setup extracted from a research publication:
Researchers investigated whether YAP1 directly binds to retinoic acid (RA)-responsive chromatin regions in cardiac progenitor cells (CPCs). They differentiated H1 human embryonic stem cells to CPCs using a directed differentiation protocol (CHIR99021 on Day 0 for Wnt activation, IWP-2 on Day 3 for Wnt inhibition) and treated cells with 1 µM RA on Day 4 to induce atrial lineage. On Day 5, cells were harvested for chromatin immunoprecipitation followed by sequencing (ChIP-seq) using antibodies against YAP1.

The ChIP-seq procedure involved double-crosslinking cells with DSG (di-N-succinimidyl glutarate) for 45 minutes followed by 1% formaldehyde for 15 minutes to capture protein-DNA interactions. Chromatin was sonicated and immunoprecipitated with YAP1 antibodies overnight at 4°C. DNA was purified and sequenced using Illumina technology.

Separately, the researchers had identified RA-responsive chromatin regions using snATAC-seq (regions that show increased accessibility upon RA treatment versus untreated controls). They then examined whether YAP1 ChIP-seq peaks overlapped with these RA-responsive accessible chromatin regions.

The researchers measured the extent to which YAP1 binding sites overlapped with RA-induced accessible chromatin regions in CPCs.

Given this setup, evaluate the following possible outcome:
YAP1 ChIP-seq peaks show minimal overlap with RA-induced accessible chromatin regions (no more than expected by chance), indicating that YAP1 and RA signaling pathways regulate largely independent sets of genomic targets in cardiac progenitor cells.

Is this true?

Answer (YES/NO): NO